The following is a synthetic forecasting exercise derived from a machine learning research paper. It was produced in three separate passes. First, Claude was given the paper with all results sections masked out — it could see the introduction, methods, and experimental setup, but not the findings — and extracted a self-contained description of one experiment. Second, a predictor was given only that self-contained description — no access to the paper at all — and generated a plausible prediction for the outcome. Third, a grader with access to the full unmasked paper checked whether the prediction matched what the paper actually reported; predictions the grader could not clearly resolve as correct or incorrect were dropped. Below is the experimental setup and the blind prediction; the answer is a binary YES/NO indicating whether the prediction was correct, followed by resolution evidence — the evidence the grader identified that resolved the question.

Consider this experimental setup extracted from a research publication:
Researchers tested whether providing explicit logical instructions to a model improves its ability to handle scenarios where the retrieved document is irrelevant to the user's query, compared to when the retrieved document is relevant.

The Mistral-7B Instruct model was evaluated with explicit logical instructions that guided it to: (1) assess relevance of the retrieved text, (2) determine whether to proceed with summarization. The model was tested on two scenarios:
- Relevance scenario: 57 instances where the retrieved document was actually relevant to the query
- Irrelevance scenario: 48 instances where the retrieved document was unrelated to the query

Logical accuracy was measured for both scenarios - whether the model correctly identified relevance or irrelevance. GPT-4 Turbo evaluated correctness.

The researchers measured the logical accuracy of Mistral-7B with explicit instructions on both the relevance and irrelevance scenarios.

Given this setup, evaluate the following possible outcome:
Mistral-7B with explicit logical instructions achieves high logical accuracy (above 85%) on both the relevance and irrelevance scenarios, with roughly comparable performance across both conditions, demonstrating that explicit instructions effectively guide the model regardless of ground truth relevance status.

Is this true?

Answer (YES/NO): NO